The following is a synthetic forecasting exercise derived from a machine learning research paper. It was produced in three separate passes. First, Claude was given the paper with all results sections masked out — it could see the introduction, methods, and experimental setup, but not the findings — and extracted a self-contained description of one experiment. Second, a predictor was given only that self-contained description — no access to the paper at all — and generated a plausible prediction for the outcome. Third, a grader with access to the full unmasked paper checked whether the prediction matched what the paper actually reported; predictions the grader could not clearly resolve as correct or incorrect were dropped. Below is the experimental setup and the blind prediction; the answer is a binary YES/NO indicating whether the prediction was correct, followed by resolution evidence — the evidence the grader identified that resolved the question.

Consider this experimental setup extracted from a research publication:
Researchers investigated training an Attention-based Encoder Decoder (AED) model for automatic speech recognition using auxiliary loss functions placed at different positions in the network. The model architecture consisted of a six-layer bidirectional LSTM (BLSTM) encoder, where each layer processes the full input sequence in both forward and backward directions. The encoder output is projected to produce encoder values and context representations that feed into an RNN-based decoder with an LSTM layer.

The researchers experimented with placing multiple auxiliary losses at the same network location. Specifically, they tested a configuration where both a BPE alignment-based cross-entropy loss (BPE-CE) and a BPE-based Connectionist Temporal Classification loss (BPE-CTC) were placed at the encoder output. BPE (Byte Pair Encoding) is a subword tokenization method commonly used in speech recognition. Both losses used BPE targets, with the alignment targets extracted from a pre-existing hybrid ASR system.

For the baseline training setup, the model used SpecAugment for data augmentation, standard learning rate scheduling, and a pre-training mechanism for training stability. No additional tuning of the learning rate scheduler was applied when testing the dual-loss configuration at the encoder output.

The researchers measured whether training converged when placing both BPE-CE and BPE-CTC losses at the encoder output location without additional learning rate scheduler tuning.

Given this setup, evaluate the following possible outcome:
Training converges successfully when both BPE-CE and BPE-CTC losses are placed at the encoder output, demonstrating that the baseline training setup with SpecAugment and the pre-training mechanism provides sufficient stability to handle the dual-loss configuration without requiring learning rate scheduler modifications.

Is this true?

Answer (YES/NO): NO